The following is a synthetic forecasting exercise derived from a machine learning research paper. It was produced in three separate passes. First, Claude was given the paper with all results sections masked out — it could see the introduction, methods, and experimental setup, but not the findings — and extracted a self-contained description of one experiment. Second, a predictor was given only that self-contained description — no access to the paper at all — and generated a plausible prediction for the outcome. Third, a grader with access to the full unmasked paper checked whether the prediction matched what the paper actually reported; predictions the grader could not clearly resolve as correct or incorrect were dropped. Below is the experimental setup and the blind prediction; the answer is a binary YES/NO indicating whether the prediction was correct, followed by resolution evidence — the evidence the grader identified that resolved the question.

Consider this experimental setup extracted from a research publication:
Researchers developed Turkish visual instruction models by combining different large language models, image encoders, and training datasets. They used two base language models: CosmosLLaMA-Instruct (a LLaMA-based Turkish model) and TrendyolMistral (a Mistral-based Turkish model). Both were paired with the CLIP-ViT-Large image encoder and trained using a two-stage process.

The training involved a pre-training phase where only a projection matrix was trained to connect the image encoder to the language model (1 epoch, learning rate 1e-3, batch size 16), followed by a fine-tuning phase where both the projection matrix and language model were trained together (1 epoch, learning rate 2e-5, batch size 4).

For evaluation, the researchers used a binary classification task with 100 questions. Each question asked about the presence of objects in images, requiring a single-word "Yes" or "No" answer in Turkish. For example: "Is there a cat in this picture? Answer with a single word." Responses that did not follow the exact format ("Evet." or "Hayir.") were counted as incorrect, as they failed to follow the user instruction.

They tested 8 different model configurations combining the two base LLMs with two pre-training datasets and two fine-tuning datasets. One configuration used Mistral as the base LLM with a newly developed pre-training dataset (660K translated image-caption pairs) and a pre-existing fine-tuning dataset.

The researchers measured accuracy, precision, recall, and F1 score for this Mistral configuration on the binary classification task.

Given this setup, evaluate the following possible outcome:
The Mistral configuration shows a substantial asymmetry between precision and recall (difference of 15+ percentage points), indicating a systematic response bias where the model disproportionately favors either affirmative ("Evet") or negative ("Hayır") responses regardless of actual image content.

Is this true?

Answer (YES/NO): NO